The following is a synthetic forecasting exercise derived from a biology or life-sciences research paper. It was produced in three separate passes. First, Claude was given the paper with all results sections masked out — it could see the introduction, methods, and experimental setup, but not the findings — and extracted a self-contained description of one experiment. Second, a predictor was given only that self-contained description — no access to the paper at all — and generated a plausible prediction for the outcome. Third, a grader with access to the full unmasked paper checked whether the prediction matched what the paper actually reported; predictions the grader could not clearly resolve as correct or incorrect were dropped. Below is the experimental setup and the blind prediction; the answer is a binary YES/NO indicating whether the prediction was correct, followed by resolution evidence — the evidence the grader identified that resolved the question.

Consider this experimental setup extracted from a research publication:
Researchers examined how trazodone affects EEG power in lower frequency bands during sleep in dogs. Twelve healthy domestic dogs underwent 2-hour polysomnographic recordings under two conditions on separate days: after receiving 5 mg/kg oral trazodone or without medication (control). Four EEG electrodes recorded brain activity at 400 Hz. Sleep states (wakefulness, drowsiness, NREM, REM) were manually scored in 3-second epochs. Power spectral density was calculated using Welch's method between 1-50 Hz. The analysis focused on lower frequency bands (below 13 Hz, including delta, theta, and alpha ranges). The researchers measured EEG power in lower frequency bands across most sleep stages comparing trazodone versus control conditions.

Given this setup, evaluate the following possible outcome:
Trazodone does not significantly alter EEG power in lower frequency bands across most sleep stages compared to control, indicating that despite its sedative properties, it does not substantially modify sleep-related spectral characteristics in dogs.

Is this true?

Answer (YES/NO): NO